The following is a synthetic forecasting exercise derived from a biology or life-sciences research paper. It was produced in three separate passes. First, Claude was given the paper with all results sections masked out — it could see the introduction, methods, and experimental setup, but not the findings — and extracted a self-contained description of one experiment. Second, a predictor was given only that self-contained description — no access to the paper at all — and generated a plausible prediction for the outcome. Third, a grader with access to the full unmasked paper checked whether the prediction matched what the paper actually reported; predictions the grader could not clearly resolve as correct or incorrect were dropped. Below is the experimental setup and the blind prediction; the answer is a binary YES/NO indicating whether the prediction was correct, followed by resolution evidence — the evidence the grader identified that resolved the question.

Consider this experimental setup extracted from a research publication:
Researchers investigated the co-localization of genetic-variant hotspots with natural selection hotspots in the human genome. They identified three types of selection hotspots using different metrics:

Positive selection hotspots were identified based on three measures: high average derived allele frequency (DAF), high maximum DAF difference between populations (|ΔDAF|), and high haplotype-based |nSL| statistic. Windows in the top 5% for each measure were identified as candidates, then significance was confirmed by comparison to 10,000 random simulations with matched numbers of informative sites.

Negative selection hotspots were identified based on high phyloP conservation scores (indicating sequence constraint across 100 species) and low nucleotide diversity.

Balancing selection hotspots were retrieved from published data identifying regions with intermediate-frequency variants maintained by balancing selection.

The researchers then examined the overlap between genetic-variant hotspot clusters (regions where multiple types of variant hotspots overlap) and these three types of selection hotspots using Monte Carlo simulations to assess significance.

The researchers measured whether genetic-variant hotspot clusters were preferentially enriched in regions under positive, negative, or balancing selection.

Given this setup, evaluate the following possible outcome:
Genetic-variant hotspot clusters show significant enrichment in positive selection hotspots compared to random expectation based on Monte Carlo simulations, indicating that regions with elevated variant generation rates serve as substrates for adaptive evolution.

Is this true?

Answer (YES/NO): YES